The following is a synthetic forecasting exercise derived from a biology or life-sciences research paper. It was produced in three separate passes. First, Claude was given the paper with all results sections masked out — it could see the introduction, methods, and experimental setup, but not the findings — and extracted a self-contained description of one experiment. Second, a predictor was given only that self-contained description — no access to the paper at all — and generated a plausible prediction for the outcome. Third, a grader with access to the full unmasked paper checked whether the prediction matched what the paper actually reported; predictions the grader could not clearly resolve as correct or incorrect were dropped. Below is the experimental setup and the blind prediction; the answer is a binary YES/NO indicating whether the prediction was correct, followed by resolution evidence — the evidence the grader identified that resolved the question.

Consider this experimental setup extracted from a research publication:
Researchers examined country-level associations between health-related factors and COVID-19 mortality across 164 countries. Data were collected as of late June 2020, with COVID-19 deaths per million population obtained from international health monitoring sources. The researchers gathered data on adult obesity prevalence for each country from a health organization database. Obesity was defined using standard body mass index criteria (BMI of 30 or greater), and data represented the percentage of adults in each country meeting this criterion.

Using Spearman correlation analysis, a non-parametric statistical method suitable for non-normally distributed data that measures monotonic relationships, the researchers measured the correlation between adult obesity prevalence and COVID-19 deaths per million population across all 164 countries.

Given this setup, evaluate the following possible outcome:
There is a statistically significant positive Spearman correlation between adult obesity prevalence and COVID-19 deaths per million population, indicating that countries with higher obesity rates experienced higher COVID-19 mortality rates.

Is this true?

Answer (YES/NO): YES